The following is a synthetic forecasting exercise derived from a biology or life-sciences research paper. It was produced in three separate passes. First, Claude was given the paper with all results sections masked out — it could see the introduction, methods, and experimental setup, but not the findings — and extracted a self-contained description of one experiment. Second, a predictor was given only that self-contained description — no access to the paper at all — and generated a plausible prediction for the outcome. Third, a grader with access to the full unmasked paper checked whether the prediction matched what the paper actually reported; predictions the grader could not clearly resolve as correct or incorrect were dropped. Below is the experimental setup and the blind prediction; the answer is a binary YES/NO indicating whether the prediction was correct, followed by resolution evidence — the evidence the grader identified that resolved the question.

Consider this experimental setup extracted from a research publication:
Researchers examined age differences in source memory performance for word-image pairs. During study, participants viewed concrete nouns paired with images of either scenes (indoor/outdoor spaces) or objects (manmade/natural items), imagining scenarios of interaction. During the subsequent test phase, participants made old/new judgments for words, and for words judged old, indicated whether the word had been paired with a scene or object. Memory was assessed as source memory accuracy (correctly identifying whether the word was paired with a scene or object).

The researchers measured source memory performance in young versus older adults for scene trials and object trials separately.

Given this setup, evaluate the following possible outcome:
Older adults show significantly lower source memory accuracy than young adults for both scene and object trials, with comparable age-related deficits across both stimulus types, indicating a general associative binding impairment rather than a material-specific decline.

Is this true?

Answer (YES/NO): NO